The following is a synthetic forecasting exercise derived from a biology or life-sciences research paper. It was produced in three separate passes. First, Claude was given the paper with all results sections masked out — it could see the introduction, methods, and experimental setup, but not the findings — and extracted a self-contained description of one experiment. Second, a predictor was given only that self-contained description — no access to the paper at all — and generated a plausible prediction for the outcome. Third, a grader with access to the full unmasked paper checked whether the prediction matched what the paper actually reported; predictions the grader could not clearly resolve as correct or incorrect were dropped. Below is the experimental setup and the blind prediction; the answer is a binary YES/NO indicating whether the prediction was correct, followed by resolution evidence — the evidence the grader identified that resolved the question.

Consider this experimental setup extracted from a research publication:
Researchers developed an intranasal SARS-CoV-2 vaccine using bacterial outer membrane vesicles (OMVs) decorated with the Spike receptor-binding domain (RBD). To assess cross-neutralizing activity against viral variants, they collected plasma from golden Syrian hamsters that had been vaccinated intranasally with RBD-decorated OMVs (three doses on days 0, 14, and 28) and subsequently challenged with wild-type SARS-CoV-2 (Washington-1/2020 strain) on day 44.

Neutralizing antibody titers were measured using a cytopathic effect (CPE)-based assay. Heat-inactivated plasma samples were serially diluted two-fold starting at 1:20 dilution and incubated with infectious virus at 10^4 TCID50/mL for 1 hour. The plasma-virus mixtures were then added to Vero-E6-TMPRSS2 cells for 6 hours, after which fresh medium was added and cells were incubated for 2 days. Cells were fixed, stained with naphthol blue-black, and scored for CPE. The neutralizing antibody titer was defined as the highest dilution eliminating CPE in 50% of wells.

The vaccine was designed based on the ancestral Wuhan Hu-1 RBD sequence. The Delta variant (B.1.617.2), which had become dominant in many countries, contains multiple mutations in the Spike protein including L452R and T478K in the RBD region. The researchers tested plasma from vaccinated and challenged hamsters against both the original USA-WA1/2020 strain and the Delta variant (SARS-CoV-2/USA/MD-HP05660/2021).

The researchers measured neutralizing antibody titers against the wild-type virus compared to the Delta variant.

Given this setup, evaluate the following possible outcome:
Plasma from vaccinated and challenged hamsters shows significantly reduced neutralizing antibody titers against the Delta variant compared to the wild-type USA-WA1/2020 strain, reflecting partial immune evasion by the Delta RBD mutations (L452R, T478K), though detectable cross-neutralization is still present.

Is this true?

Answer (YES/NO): NO